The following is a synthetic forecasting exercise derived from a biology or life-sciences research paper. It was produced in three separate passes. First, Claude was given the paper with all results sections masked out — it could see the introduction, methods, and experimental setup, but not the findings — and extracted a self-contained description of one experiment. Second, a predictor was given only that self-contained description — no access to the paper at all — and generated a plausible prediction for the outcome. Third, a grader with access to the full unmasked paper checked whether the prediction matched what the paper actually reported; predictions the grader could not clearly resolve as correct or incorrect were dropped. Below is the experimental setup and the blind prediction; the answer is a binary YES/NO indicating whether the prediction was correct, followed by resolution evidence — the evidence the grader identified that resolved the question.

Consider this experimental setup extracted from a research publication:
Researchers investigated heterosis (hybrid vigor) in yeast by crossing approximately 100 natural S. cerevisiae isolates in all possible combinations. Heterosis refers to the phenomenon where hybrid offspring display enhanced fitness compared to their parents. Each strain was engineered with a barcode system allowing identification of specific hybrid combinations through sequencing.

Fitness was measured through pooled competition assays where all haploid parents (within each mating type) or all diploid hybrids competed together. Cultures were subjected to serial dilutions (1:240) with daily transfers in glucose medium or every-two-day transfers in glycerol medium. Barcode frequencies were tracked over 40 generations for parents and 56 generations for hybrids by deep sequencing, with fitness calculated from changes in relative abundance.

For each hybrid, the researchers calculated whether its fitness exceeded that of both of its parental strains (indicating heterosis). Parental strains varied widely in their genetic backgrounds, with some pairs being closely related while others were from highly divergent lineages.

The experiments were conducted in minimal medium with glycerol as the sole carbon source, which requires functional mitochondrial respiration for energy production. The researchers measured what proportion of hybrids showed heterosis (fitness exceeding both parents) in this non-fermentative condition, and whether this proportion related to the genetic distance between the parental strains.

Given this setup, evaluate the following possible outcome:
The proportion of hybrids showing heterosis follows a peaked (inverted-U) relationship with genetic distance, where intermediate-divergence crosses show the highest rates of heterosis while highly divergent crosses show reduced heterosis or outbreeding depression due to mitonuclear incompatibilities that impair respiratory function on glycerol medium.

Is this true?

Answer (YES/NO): YES